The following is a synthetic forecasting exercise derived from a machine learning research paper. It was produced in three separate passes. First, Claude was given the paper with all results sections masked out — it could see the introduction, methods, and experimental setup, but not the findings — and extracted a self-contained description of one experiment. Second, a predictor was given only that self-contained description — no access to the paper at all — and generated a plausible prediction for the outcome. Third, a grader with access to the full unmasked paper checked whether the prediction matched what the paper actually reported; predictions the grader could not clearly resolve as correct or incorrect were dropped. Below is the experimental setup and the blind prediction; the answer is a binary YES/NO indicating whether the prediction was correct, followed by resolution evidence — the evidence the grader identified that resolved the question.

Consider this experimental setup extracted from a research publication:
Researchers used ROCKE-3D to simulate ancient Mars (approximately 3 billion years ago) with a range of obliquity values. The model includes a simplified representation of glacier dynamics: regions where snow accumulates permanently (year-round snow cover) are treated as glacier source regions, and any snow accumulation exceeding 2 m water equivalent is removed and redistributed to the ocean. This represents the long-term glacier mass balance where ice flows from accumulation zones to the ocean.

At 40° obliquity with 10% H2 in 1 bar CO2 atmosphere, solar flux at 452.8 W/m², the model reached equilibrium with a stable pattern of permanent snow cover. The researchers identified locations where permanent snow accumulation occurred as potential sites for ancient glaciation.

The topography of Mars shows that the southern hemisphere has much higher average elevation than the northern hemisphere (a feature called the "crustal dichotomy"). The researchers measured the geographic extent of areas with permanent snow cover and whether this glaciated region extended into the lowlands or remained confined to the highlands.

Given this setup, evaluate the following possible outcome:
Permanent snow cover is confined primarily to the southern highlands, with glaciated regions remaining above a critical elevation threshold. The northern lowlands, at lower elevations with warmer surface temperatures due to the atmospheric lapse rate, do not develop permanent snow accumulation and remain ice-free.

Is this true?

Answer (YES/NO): YES